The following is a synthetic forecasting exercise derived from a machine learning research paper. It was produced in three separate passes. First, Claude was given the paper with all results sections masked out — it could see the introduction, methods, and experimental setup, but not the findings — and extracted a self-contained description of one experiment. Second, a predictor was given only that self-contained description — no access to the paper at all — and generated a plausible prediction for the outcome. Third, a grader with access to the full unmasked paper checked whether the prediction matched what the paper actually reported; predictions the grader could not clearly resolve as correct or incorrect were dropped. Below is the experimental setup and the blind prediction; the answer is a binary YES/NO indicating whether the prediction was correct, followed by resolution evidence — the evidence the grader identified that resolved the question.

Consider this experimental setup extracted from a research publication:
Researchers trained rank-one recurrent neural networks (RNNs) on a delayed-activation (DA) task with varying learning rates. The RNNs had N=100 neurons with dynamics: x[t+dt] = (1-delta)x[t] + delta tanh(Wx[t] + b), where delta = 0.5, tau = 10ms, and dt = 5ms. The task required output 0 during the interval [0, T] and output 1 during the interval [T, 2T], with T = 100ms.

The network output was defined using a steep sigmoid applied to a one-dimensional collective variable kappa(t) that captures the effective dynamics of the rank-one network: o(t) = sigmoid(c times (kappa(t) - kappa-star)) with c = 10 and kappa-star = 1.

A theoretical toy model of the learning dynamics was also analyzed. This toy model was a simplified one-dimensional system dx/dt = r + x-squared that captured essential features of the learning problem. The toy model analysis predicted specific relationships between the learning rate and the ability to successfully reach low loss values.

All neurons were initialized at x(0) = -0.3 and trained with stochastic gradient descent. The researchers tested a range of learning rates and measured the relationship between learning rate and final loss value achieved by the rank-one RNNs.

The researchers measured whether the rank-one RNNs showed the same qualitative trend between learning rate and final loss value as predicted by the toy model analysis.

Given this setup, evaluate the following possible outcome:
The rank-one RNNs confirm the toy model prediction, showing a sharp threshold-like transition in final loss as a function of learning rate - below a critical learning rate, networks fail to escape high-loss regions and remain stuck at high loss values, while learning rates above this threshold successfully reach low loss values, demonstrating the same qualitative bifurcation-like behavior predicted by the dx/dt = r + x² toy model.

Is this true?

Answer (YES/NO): NO